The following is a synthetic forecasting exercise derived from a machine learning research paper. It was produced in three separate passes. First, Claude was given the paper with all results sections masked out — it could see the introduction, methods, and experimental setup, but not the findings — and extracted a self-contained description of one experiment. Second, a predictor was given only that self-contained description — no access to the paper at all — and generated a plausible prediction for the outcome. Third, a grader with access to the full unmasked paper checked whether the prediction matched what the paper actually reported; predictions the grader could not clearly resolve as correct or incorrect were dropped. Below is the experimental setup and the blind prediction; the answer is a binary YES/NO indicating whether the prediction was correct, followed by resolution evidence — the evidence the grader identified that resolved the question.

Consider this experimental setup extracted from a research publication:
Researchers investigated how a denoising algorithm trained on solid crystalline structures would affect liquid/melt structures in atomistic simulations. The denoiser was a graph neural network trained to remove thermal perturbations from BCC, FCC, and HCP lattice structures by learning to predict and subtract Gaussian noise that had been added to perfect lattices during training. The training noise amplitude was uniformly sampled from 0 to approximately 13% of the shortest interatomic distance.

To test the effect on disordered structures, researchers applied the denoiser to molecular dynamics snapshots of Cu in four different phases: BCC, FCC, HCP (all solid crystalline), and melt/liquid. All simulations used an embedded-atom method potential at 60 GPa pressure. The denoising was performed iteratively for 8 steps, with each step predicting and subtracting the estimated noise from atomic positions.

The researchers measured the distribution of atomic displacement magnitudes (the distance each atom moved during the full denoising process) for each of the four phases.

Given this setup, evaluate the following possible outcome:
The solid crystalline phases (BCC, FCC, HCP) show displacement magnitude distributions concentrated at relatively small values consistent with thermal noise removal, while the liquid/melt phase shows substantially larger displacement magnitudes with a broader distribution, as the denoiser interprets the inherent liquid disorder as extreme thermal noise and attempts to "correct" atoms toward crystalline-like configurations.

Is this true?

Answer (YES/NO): NO